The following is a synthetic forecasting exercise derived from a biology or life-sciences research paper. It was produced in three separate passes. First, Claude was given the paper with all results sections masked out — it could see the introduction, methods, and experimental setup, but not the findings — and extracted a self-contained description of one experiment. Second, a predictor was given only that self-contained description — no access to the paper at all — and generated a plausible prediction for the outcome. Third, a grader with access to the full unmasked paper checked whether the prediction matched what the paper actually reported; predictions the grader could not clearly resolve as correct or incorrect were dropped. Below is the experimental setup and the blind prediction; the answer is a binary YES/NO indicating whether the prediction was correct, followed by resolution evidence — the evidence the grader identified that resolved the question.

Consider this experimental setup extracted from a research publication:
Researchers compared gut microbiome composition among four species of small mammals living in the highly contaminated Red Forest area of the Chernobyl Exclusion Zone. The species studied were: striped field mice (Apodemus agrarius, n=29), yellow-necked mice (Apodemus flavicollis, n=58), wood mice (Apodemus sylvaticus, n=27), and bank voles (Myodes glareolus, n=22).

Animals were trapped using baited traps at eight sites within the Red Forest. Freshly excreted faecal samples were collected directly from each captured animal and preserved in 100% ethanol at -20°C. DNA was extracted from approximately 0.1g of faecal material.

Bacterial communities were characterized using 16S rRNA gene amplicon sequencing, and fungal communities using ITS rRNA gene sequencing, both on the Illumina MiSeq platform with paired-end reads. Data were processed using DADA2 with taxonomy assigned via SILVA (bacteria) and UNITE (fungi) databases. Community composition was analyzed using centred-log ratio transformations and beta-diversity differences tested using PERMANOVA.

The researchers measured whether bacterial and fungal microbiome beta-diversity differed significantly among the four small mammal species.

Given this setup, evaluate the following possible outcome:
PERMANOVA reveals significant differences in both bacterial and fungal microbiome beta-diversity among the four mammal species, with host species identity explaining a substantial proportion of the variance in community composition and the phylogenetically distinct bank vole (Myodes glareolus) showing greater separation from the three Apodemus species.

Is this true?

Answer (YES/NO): NO